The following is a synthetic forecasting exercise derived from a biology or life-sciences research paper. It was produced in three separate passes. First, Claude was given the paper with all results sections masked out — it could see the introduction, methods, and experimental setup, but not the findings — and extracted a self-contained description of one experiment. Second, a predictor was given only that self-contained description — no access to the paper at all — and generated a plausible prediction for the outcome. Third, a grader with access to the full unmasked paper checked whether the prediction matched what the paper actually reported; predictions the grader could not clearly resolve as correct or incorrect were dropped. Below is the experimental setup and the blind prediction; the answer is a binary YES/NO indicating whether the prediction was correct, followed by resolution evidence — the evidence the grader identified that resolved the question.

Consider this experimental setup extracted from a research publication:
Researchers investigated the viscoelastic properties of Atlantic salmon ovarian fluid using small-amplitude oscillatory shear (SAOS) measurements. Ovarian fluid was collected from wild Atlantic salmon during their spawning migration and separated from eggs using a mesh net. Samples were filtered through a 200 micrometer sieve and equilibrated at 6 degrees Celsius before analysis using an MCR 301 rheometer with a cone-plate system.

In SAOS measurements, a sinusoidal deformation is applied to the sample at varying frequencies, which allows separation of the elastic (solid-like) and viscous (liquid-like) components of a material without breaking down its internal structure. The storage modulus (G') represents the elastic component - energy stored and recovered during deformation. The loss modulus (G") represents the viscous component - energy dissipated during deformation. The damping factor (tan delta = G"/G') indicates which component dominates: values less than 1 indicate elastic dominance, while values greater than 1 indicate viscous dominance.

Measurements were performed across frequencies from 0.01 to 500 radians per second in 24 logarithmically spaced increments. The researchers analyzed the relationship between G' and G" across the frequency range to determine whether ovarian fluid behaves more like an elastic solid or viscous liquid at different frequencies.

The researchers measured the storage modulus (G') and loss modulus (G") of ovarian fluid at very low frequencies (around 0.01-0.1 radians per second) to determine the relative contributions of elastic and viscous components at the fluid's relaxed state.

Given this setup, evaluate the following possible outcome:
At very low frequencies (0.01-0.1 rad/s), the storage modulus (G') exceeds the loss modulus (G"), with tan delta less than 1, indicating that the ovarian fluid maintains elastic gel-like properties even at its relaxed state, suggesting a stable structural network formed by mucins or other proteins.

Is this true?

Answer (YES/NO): NO